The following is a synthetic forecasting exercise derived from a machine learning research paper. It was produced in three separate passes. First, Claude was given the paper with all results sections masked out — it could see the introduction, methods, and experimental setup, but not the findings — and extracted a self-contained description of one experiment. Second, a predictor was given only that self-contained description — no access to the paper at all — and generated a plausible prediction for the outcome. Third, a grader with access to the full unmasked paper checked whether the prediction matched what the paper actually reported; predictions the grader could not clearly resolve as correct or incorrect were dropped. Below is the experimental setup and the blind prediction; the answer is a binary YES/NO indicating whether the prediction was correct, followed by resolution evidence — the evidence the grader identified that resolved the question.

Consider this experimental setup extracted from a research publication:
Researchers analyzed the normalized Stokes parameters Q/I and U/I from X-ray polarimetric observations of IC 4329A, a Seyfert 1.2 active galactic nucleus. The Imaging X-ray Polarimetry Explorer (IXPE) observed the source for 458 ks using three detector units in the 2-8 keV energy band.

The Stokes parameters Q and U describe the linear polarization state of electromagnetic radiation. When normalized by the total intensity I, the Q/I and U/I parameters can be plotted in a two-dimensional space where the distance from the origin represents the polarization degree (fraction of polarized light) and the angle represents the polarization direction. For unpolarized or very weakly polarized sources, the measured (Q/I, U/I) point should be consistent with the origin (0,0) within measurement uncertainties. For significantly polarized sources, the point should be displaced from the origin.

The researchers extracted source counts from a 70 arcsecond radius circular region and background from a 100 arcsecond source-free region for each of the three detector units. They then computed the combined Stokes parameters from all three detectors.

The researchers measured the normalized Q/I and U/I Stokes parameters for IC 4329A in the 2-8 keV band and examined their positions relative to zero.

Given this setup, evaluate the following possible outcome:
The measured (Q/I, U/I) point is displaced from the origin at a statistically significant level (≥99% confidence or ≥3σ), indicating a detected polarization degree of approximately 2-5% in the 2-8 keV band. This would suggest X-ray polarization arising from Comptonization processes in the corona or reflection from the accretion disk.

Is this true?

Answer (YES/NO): NO